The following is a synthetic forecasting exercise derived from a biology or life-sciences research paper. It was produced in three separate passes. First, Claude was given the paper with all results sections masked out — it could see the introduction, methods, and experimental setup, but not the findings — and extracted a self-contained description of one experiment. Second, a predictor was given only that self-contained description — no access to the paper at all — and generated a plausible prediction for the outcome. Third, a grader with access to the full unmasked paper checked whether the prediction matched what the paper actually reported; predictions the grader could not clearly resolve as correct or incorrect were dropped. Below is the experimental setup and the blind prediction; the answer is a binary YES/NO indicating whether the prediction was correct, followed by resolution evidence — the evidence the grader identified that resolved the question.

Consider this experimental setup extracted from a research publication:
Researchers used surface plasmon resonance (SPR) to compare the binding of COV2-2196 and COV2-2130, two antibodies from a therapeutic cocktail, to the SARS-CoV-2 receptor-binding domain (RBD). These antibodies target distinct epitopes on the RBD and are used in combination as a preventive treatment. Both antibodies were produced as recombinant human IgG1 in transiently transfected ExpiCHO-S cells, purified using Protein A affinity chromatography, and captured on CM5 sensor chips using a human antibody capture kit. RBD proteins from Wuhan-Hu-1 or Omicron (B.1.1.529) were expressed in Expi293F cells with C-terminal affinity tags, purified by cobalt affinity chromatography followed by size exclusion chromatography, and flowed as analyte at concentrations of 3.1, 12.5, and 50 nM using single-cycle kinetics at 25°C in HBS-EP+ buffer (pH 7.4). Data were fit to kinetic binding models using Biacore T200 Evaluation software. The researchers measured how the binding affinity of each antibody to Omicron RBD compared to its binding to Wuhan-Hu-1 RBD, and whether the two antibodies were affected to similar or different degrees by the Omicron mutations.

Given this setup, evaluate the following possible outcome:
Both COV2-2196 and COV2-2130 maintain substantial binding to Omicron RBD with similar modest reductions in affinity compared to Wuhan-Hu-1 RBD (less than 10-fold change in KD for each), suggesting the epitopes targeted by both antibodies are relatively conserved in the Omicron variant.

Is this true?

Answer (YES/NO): NO